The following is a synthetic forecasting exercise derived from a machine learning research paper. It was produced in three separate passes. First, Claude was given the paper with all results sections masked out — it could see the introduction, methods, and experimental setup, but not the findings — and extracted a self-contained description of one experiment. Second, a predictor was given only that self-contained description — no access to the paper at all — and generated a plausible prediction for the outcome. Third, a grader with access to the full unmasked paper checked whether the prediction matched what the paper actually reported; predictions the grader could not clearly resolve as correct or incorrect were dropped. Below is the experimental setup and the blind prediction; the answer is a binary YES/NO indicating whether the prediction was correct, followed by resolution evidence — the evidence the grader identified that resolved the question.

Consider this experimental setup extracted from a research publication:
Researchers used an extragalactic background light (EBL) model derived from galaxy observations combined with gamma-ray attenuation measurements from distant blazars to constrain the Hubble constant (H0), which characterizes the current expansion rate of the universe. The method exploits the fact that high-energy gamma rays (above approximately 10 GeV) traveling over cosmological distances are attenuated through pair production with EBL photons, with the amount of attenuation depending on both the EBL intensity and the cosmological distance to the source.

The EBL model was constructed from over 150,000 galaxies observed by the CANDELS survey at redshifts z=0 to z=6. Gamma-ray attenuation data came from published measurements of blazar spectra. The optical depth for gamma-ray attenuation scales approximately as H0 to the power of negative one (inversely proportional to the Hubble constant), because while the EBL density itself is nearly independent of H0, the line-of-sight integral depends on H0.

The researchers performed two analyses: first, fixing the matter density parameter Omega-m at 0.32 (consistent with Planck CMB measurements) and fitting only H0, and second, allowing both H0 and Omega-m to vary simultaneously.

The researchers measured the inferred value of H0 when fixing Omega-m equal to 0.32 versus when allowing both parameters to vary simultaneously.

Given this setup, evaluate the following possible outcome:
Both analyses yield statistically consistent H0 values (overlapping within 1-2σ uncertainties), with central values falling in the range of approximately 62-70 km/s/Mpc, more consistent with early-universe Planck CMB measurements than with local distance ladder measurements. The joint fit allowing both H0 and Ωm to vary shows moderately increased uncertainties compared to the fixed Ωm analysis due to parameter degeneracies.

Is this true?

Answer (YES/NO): YES